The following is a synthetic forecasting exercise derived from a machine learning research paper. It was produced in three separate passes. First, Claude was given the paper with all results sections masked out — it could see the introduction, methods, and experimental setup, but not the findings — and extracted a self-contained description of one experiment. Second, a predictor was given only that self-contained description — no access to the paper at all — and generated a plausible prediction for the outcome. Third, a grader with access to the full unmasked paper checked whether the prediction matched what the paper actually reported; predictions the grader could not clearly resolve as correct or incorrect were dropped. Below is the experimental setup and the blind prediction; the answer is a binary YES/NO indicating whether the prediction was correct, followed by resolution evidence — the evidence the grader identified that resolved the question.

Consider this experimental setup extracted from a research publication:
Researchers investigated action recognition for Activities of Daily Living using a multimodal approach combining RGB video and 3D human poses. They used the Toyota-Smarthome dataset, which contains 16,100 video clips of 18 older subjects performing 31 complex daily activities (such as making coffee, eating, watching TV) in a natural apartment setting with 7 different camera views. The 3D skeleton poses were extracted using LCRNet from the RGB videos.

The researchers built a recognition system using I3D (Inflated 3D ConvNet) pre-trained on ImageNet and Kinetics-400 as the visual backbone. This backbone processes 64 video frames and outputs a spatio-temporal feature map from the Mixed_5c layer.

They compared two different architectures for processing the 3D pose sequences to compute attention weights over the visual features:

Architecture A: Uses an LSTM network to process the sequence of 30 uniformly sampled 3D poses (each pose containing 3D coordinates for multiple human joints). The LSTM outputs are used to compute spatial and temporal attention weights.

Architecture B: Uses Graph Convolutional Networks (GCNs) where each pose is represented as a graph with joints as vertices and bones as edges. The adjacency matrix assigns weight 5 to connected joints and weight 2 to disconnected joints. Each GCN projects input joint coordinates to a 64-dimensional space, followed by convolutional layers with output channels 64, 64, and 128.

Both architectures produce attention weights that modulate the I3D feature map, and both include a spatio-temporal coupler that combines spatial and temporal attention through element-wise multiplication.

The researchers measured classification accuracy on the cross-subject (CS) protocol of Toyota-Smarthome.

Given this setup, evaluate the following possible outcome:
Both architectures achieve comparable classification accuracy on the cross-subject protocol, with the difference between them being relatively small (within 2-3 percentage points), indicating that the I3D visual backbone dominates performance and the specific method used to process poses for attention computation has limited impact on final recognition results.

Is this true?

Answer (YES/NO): NO